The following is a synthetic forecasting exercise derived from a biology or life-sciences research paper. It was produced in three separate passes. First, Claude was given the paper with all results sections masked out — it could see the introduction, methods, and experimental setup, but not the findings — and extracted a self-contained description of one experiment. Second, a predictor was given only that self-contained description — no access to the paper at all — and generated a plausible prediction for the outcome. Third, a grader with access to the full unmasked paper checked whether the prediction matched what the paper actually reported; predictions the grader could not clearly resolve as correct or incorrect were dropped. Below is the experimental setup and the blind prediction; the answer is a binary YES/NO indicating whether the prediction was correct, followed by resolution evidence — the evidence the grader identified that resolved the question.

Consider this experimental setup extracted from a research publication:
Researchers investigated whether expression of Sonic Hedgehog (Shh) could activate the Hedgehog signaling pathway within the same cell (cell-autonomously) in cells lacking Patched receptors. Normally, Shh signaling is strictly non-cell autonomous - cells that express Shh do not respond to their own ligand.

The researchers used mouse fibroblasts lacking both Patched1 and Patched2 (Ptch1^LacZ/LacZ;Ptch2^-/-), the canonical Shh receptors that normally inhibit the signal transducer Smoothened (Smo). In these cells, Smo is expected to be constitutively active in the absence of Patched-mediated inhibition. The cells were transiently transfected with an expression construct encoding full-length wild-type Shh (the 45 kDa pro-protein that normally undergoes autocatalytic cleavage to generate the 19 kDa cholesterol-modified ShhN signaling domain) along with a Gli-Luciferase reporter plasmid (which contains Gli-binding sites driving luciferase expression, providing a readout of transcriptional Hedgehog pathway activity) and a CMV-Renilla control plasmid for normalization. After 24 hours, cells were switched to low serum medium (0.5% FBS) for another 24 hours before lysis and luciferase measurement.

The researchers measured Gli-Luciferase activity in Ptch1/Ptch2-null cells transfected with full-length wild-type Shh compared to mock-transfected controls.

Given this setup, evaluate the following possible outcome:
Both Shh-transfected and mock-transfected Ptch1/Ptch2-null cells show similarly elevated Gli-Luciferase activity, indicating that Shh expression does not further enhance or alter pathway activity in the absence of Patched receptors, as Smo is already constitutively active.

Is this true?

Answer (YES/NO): NO